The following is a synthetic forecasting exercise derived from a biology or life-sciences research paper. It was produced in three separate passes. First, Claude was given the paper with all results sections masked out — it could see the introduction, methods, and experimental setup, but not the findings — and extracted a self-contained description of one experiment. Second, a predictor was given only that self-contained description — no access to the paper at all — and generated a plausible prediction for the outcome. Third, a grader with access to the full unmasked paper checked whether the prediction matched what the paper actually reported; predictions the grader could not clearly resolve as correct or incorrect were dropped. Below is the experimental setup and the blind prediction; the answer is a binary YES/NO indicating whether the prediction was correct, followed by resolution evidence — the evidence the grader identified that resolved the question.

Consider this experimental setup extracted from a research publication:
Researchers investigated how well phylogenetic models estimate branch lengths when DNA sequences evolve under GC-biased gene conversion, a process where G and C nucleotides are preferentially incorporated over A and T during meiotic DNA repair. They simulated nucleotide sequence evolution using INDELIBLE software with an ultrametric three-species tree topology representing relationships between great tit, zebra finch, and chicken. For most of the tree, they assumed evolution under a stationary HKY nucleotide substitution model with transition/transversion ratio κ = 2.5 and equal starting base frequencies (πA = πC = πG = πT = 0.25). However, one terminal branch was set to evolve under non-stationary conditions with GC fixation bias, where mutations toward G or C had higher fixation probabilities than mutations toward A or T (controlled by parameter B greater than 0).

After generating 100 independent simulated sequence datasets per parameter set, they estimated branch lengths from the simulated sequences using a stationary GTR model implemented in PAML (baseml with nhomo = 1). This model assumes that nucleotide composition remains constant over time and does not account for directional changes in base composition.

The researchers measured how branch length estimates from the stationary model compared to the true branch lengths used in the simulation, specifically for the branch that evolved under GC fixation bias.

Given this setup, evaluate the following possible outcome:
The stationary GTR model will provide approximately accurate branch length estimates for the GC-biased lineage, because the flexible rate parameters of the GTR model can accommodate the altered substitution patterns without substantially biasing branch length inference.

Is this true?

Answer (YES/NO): NO